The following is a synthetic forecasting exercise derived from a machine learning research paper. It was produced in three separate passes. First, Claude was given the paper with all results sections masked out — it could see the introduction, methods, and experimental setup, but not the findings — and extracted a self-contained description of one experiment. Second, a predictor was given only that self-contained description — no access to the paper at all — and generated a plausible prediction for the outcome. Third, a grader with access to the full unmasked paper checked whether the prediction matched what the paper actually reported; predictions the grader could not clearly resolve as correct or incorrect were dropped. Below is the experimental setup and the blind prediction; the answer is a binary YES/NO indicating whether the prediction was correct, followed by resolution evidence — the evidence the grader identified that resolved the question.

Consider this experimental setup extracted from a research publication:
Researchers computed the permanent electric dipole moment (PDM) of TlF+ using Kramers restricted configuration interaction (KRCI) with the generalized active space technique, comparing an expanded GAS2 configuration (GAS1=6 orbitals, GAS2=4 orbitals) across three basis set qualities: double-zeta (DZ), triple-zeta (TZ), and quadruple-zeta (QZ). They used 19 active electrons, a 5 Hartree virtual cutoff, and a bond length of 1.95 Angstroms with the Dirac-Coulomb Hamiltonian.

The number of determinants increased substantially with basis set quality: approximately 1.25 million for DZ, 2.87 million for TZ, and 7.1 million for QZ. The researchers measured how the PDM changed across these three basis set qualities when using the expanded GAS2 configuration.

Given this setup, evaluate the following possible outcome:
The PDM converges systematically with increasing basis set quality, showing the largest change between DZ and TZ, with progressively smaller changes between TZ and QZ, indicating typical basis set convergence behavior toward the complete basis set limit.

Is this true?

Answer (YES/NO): NO